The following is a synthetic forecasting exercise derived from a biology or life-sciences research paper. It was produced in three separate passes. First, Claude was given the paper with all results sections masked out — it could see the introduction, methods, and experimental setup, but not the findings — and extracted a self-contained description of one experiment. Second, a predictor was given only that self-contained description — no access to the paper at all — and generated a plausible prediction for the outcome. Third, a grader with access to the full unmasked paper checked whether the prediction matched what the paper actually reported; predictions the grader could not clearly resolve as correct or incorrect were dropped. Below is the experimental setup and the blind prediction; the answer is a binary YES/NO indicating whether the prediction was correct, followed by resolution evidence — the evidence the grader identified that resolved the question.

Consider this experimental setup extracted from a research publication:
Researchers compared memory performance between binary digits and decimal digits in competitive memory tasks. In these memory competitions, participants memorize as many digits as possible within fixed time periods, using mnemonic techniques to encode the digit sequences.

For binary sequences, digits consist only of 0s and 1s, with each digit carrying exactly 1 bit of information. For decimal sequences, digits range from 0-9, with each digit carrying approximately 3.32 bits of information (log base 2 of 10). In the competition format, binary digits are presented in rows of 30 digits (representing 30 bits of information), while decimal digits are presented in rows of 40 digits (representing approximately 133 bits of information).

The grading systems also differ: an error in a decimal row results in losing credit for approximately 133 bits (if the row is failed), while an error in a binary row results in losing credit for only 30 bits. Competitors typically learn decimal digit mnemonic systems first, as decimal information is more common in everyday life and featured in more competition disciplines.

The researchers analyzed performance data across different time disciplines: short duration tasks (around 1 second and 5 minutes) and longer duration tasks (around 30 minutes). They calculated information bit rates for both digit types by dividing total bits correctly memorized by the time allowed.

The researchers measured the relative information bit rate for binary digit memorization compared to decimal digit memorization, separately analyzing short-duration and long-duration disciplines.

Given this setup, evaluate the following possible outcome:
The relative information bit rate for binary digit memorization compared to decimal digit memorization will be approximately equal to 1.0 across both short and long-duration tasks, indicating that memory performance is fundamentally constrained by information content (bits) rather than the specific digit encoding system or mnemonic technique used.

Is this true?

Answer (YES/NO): NO